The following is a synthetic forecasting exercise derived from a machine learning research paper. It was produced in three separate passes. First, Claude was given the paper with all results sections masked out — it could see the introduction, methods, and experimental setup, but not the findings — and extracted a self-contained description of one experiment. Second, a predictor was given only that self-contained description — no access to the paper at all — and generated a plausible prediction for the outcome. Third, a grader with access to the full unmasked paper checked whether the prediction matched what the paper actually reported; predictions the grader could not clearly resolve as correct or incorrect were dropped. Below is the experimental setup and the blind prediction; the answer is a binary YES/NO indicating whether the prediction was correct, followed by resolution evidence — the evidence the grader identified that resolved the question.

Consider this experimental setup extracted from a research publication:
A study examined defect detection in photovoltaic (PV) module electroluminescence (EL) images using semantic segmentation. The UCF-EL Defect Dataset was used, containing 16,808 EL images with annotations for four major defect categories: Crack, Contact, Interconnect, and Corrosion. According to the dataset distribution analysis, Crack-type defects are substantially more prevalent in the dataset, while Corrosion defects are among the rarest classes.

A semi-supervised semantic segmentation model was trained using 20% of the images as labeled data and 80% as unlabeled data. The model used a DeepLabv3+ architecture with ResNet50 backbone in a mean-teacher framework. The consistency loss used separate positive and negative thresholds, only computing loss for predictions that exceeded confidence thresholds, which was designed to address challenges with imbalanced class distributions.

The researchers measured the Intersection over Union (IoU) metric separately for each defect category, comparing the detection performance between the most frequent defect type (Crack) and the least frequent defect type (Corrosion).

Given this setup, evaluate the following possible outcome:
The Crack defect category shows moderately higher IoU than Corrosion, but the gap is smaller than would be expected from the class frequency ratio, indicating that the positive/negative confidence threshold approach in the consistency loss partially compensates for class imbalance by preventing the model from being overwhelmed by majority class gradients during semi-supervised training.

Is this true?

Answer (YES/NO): NO